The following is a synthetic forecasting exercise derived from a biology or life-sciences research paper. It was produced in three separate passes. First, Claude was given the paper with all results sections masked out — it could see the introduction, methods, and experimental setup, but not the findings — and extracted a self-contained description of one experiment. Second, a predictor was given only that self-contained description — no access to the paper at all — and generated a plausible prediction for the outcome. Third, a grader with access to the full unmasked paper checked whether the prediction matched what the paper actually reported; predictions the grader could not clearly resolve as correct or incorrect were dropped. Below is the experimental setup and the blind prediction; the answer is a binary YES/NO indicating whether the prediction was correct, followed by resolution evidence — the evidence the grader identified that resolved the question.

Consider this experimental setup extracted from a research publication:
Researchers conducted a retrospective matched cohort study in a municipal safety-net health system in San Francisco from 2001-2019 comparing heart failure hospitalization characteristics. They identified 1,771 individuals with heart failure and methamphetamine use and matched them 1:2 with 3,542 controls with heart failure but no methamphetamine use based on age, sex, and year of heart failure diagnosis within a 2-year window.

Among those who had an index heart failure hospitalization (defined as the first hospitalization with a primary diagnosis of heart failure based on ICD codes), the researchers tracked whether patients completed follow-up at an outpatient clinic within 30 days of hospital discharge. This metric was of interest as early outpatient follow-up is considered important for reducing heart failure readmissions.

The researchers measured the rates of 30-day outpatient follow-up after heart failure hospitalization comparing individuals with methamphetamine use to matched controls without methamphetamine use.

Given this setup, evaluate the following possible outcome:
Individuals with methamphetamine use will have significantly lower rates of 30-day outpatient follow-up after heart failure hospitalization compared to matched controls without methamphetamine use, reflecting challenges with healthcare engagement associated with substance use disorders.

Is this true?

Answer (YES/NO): NO